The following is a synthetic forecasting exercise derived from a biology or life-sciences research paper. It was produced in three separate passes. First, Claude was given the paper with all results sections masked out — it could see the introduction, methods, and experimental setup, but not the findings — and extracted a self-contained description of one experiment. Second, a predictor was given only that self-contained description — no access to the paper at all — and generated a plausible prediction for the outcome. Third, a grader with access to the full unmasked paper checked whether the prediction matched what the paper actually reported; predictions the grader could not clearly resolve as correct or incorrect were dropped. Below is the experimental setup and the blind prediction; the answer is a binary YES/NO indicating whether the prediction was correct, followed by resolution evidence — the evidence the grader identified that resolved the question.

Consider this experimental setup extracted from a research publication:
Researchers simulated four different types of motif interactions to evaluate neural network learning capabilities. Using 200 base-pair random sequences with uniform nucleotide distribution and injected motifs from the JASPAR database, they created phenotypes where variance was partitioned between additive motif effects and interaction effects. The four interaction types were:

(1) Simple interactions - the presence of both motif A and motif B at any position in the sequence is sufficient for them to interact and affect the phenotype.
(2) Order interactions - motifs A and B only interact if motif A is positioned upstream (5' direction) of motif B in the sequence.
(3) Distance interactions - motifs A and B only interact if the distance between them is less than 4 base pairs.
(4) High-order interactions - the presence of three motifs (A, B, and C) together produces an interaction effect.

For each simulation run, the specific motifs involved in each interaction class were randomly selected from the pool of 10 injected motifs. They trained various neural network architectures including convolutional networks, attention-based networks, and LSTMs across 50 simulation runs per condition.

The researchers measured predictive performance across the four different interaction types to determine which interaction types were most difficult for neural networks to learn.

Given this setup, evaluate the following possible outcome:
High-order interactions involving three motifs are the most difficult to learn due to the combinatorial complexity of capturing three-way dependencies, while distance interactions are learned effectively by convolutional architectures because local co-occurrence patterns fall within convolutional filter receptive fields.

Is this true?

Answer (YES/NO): NO